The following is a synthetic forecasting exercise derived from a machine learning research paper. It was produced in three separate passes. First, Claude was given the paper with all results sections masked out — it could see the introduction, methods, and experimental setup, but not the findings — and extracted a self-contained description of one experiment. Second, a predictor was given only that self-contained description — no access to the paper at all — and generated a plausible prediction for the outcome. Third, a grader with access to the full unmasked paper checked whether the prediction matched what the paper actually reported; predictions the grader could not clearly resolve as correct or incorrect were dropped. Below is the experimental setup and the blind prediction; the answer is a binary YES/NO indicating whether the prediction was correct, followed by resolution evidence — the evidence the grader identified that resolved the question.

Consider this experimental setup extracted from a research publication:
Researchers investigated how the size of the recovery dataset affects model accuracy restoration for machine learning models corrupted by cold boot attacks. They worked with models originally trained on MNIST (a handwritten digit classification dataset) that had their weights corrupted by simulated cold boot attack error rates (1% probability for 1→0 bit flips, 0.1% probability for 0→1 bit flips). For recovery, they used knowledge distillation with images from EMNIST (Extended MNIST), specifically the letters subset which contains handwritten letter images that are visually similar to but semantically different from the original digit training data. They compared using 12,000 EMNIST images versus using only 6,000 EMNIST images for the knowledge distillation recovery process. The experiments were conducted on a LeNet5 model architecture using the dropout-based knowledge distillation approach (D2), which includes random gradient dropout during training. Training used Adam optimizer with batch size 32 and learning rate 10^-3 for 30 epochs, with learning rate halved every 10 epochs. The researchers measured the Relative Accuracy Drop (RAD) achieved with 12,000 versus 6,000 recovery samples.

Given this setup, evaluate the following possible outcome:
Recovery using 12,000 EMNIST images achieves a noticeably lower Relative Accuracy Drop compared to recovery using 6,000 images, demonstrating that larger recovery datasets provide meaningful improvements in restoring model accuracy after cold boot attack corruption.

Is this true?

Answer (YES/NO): NO